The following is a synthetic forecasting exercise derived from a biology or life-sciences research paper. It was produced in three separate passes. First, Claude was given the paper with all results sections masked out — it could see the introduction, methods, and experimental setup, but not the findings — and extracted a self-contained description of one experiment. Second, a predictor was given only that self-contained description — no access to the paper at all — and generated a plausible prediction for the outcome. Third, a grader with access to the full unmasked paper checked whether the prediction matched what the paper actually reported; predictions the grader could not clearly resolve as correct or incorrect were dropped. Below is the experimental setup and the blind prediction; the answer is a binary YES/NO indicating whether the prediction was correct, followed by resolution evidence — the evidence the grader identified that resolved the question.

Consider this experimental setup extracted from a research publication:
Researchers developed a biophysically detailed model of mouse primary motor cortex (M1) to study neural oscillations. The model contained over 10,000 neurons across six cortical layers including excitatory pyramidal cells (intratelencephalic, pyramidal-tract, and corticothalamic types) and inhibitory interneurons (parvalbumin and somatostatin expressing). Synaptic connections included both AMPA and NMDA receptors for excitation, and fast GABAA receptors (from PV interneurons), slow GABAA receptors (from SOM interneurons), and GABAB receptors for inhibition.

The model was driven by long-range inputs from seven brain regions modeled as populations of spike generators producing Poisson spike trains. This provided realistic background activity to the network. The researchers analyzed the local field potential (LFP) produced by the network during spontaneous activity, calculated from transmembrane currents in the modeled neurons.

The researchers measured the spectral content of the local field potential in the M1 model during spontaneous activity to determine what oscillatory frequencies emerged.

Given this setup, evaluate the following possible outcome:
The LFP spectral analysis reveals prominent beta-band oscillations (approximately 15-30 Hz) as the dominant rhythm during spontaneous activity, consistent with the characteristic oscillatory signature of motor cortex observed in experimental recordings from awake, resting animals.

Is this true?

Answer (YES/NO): YES